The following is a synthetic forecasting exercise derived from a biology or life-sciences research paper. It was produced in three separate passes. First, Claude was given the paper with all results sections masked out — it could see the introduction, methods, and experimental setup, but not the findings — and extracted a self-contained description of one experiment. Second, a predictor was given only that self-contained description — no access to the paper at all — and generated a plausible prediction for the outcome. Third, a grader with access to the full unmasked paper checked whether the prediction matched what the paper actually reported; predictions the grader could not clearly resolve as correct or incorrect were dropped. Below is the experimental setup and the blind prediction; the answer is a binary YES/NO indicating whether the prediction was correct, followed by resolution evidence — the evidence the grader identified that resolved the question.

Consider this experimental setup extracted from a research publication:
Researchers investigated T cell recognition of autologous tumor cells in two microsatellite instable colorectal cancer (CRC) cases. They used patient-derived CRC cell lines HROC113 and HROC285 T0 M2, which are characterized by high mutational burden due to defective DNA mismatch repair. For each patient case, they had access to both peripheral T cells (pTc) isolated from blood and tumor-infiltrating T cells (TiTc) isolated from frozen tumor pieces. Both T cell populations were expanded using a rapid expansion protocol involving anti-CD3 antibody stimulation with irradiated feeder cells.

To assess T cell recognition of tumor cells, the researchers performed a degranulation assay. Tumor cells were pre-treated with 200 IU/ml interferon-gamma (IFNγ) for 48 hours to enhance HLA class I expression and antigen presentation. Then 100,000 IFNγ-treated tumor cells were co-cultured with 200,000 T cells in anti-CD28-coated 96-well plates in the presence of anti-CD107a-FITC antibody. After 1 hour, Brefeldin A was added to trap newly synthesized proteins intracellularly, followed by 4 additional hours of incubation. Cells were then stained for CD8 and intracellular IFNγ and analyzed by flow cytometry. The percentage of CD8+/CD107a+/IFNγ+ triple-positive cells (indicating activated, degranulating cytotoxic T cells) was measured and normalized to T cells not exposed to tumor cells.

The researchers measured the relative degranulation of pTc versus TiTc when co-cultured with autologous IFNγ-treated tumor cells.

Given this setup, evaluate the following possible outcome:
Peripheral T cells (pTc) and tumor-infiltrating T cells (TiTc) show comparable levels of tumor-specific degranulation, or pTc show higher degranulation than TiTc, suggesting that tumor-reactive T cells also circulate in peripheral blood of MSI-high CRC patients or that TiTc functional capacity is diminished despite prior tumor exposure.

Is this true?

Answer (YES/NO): YES